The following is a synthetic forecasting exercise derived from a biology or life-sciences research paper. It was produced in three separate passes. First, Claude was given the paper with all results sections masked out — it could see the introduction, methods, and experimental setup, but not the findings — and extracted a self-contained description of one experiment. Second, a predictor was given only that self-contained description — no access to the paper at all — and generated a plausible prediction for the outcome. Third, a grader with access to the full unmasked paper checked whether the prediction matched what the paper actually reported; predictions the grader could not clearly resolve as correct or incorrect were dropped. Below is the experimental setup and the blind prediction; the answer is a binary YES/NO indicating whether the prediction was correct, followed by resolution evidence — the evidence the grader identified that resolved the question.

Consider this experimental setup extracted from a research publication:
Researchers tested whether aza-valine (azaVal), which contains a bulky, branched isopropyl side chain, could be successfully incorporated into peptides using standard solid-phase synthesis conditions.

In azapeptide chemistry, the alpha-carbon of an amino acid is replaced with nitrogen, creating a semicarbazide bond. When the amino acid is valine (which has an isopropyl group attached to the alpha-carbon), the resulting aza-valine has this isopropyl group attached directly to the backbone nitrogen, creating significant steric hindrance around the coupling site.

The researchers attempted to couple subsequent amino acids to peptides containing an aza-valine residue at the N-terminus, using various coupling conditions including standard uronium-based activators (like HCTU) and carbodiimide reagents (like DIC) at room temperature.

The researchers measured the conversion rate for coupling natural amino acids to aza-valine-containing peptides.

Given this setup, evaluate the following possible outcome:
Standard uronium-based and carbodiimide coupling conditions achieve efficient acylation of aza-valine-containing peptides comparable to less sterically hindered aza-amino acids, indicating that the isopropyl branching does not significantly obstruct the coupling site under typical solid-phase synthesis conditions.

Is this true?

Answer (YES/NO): NO